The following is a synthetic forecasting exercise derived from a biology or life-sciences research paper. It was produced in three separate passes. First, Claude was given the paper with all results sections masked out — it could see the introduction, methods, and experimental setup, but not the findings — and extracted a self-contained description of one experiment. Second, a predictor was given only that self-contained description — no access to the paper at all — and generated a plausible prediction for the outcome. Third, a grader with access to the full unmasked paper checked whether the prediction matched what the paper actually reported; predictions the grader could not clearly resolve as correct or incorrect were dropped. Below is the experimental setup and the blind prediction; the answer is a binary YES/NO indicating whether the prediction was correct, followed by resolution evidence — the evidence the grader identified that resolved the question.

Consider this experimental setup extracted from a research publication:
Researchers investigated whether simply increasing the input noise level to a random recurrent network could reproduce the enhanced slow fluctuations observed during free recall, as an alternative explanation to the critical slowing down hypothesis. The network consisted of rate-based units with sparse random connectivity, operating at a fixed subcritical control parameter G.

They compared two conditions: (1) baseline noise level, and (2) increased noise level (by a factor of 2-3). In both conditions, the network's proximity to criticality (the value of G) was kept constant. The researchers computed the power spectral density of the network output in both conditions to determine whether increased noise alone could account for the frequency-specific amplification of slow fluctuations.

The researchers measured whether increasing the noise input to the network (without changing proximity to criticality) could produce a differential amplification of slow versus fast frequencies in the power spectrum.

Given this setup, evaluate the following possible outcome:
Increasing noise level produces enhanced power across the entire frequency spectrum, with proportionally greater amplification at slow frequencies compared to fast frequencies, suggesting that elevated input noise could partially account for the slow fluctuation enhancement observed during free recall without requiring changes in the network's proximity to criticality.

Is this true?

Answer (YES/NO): NO